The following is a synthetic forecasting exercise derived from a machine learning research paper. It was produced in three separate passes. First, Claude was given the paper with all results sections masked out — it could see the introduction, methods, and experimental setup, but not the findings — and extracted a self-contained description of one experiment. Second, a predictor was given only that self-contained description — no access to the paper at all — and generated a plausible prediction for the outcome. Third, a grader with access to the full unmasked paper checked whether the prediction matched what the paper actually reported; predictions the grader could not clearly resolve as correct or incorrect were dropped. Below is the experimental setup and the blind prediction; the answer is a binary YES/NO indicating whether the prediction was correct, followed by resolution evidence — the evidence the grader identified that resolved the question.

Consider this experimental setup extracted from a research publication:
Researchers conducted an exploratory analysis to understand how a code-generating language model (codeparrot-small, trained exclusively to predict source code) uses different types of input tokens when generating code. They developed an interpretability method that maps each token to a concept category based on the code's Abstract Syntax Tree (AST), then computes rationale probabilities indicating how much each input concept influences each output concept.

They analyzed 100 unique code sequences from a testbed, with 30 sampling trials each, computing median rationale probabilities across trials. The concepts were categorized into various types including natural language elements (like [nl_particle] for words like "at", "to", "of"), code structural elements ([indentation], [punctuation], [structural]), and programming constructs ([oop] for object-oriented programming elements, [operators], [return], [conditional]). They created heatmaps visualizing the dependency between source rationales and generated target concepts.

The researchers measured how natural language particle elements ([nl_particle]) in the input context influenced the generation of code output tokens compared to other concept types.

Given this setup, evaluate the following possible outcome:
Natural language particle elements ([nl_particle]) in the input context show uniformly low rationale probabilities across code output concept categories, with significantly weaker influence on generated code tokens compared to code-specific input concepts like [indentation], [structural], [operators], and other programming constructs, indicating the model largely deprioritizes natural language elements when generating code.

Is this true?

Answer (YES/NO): YES